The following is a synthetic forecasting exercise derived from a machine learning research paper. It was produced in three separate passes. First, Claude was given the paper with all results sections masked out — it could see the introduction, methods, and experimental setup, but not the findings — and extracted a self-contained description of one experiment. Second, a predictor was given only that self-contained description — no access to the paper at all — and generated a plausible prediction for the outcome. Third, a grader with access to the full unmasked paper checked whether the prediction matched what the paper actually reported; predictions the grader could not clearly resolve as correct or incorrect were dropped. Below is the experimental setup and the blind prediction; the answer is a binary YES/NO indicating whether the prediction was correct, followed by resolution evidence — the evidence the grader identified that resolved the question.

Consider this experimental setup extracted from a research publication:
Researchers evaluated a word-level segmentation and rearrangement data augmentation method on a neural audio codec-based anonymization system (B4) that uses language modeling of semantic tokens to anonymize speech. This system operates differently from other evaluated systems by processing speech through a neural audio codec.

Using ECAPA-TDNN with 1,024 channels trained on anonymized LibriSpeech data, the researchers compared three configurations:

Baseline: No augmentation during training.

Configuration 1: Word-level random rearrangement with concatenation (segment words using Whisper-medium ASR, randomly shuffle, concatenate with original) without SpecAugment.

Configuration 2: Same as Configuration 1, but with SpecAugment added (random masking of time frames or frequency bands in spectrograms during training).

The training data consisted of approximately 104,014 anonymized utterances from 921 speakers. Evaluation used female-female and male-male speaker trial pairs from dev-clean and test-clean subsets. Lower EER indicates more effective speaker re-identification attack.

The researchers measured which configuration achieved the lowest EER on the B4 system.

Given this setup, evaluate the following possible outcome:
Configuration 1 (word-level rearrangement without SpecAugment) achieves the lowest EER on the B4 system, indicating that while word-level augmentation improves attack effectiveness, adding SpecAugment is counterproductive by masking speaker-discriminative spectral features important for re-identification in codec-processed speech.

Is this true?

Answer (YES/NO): YES